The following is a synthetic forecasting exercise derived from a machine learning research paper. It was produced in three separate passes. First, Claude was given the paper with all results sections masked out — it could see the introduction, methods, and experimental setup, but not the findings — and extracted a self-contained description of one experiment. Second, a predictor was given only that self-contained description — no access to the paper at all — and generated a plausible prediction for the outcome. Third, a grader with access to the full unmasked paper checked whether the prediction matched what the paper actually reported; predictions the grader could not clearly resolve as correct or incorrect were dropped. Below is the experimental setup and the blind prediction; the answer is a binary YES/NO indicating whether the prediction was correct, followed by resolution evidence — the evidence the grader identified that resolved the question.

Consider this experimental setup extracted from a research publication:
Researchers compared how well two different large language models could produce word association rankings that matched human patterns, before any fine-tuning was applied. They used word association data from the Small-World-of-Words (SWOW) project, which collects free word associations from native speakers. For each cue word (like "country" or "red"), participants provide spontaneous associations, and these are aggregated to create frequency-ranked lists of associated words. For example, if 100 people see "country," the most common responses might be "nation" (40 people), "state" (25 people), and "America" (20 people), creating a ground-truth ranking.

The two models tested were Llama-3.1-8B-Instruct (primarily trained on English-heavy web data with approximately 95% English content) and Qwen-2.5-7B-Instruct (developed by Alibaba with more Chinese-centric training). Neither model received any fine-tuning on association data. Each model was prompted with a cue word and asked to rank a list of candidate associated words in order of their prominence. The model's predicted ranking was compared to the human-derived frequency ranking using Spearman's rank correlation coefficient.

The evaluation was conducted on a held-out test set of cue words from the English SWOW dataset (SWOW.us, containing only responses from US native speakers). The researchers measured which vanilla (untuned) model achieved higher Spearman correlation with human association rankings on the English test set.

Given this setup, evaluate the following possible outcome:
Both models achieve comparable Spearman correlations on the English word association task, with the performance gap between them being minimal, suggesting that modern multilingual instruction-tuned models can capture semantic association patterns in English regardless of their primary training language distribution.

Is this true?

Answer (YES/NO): NO